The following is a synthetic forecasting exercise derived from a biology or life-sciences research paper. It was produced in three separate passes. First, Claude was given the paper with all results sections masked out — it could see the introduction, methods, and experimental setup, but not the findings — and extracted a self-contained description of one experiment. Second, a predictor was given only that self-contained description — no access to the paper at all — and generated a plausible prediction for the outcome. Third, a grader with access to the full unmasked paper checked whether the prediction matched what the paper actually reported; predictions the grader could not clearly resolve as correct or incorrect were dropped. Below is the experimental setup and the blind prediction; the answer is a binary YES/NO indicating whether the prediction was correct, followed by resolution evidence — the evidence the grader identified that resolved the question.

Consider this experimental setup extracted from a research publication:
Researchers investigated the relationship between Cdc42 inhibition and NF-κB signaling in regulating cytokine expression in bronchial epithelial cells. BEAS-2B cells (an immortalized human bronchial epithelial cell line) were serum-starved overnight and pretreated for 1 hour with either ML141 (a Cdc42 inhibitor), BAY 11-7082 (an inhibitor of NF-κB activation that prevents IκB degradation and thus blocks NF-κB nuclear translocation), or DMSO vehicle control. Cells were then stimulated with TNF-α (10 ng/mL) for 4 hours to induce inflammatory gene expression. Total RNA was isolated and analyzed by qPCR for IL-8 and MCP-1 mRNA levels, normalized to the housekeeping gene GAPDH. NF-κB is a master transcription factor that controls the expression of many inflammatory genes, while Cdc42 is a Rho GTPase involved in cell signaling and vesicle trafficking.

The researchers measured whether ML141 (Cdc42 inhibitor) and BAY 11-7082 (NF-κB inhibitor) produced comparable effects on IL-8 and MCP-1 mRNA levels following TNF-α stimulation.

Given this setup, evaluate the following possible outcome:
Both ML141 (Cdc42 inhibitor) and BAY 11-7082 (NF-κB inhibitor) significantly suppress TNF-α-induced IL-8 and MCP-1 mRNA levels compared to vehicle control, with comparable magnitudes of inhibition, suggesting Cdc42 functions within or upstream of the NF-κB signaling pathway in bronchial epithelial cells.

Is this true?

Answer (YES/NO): NO